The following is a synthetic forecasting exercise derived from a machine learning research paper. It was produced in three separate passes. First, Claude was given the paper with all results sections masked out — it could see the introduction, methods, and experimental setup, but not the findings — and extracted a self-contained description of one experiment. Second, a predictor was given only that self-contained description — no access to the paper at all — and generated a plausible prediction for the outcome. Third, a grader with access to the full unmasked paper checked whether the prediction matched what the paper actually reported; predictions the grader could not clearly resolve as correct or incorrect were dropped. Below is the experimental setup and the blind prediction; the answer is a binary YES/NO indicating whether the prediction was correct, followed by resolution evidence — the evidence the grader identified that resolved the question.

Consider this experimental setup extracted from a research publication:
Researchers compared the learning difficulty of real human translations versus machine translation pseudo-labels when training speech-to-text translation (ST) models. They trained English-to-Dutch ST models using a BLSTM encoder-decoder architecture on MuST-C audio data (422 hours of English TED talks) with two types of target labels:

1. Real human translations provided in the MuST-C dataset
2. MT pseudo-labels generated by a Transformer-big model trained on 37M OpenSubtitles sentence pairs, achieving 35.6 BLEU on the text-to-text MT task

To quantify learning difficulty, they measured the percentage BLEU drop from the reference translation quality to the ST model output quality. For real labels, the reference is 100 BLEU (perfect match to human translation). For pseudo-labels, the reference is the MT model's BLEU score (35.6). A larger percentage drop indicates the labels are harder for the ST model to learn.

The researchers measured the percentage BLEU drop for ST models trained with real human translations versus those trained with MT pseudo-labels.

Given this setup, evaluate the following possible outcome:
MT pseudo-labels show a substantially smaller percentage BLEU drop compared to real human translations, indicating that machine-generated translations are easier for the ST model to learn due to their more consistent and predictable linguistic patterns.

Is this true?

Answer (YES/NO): YES